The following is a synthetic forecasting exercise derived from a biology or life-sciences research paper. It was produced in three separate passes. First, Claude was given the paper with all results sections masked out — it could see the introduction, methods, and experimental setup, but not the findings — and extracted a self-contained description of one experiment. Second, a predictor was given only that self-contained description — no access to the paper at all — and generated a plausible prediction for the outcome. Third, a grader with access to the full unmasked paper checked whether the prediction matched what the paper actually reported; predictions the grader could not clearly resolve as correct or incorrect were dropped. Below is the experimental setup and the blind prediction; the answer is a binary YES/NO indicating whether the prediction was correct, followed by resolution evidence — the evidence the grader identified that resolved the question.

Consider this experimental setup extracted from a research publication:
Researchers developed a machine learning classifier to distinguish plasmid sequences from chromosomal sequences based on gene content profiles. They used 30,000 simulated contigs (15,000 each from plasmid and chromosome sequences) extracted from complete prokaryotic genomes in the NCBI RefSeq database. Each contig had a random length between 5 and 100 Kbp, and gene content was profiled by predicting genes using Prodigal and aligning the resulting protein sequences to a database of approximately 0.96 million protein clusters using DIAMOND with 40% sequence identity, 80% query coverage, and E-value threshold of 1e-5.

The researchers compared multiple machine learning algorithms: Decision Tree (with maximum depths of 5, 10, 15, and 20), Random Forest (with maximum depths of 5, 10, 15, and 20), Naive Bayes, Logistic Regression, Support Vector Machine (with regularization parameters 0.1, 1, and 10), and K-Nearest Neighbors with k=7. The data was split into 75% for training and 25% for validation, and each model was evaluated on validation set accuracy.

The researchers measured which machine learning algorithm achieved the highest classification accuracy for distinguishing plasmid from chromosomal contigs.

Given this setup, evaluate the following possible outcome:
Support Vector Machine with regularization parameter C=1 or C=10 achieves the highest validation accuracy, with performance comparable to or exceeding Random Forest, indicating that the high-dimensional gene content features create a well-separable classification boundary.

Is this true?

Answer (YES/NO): NO